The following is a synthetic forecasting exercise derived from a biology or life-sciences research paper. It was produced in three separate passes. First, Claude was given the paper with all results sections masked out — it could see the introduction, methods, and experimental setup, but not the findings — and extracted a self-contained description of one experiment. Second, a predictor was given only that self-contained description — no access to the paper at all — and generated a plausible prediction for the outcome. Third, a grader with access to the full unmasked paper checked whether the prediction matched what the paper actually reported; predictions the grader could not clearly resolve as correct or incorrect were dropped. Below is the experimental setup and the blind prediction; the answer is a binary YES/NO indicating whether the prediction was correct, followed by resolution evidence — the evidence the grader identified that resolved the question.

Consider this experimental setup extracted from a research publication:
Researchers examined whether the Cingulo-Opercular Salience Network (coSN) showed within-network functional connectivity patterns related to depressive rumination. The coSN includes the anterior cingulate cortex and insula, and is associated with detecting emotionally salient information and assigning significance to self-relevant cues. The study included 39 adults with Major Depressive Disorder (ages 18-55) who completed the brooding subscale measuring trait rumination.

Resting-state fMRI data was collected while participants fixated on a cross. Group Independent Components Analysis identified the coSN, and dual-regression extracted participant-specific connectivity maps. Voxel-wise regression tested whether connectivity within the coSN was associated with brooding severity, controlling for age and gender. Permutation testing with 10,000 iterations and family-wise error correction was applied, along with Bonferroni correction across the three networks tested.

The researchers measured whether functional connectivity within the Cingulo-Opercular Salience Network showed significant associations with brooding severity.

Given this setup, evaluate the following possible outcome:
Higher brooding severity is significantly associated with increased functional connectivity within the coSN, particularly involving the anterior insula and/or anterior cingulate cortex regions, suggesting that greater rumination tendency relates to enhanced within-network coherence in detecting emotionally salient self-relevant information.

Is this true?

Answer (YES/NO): NO